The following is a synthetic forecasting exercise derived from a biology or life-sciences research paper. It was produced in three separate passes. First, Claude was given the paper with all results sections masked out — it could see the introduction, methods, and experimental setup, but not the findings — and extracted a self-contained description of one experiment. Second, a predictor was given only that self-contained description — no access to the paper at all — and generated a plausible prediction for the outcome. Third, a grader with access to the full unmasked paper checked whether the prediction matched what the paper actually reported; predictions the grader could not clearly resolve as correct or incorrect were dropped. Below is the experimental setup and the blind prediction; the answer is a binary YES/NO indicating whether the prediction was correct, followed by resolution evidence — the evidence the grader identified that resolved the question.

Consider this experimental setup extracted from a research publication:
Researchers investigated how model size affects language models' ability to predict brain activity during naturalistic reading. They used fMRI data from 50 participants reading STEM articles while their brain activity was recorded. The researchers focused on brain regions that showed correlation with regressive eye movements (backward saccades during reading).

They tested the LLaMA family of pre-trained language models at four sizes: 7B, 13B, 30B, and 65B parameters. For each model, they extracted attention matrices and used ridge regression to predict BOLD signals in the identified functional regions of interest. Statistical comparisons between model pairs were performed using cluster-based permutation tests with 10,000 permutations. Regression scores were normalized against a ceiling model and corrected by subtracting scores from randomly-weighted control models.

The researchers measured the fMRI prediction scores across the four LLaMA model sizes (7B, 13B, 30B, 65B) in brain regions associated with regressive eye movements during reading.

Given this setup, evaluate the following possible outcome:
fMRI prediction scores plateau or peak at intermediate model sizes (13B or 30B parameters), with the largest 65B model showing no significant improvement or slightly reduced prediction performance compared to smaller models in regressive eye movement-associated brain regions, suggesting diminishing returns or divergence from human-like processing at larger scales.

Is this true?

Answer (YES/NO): NO